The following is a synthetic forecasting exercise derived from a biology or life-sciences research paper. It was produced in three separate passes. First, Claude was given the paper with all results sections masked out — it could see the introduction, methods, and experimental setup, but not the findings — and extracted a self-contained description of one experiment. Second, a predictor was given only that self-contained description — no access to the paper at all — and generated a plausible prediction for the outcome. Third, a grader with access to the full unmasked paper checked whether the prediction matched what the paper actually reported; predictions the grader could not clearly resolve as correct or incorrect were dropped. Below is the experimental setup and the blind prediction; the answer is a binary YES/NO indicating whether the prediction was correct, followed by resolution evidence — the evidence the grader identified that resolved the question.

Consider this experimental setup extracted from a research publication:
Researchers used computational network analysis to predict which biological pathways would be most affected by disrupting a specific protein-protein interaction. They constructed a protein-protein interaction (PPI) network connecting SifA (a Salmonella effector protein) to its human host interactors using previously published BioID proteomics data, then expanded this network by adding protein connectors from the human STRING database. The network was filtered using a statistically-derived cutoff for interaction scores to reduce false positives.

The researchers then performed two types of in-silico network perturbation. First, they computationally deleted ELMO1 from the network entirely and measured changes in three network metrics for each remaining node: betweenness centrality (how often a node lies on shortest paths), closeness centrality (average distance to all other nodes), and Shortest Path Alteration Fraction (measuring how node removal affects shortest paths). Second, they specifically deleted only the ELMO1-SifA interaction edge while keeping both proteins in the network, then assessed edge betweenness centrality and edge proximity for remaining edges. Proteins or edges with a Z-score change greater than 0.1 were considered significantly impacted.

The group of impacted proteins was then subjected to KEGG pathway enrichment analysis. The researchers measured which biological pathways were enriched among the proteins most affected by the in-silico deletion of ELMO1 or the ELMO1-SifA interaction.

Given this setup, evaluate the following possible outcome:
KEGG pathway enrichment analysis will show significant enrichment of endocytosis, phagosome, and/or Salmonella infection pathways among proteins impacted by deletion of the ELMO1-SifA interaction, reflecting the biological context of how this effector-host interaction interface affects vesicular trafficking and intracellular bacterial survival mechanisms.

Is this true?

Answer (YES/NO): NO